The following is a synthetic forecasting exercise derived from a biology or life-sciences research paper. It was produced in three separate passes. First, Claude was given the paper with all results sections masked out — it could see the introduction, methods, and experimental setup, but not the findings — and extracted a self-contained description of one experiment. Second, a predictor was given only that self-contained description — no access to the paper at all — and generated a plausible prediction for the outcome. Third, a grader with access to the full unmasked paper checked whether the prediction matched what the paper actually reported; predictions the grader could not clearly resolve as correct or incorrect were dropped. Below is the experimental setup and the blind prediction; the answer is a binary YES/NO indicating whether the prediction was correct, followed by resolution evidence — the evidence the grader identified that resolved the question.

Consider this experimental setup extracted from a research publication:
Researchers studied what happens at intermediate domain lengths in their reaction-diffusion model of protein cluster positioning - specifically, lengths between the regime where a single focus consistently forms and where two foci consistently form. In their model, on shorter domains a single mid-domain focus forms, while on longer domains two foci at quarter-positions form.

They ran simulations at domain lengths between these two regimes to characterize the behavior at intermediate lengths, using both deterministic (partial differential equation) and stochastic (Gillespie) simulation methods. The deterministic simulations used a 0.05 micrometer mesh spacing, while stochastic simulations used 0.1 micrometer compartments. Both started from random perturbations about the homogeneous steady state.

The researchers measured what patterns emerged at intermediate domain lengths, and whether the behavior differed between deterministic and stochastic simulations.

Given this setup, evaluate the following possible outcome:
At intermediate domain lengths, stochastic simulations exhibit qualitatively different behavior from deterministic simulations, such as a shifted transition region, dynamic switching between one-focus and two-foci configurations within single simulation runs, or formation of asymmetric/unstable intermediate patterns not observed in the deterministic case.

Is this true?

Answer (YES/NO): YES